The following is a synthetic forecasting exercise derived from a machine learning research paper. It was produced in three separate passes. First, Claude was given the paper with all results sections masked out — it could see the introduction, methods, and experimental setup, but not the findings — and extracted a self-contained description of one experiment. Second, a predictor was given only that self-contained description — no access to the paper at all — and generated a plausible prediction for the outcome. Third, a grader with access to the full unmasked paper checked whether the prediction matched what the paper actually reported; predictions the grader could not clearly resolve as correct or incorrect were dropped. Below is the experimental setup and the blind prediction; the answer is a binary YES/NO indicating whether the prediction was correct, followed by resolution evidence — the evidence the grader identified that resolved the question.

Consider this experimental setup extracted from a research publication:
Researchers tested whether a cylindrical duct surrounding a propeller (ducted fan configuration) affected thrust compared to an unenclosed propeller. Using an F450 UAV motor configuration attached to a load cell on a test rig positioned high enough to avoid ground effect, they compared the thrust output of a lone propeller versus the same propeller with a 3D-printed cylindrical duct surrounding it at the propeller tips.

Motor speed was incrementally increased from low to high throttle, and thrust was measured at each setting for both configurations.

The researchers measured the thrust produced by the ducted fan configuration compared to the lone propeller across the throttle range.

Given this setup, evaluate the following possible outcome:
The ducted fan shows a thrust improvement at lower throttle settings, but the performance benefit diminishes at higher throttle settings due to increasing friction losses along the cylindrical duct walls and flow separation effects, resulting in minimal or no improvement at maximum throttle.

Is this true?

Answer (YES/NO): NO